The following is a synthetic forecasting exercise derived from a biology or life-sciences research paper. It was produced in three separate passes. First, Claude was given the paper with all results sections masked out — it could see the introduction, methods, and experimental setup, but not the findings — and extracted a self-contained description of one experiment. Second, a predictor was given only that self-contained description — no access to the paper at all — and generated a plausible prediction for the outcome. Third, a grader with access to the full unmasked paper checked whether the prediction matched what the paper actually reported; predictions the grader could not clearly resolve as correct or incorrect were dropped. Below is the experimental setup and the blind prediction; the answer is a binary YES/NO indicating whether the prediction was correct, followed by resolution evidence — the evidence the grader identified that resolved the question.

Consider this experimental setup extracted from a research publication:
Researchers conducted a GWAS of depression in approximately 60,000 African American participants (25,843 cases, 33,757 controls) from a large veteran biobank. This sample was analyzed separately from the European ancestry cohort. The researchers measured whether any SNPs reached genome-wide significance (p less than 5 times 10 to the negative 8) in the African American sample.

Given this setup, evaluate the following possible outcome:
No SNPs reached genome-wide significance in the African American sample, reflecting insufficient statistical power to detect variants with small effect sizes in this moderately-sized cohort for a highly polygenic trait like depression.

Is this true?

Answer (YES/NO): YES